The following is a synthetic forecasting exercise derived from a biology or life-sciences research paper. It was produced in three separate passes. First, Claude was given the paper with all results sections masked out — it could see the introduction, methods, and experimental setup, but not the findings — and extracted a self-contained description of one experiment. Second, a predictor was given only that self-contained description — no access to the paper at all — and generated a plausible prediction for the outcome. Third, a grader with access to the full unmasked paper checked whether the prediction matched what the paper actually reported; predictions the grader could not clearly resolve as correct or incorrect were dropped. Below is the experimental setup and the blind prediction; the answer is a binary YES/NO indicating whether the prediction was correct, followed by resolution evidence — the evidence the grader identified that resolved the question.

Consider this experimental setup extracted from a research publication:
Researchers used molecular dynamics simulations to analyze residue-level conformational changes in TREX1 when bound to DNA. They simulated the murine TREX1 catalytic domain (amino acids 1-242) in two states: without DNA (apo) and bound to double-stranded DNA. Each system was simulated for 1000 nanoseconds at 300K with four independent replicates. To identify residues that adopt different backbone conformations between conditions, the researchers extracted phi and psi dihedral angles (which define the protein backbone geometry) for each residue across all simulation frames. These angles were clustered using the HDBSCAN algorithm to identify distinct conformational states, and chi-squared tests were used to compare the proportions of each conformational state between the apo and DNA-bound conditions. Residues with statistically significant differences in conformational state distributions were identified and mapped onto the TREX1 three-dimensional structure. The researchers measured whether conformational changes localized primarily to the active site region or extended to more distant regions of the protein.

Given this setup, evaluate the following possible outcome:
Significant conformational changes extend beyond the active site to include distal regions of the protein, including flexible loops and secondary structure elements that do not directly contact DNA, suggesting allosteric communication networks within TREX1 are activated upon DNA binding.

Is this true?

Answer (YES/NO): YES